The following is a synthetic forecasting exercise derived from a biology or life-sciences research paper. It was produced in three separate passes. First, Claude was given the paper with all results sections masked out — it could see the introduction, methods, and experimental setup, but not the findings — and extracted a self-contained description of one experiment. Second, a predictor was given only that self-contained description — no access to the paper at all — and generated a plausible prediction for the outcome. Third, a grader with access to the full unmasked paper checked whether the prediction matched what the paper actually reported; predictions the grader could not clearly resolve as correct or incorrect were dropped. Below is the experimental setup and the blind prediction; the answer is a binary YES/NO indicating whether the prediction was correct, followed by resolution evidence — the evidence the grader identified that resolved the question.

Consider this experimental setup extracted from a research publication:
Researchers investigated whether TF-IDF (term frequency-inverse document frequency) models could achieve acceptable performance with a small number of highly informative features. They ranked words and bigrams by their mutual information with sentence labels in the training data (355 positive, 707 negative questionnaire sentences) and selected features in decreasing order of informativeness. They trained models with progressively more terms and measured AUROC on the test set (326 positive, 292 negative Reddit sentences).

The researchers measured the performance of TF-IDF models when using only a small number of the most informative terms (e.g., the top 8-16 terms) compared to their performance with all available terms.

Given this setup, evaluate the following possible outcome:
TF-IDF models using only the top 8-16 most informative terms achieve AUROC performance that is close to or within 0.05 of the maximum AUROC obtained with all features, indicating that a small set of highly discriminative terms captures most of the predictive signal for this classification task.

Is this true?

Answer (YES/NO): NO